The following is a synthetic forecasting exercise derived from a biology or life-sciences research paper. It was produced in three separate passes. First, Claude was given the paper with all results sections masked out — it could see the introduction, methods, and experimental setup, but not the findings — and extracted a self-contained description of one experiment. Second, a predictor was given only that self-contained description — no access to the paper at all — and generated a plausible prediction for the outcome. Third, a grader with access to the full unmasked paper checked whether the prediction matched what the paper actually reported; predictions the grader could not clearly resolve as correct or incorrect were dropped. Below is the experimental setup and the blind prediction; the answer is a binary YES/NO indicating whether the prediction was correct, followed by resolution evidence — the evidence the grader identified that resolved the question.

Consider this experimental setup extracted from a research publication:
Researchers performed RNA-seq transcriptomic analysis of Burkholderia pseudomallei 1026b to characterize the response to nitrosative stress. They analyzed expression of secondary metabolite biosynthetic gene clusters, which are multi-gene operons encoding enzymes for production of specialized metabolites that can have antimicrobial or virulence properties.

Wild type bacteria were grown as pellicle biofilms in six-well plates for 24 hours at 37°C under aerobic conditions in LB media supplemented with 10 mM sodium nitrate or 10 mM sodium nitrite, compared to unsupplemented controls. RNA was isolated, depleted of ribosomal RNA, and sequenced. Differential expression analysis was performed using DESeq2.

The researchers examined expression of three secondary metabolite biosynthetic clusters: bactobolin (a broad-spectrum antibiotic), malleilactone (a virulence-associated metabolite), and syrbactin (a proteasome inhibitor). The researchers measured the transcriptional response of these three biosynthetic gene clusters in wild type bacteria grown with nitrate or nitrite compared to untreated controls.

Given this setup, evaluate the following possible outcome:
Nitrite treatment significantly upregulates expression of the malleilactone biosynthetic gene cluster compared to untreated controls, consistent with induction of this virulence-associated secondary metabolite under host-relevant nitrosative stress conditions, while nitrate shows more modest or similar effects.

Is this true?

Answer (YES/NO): YES